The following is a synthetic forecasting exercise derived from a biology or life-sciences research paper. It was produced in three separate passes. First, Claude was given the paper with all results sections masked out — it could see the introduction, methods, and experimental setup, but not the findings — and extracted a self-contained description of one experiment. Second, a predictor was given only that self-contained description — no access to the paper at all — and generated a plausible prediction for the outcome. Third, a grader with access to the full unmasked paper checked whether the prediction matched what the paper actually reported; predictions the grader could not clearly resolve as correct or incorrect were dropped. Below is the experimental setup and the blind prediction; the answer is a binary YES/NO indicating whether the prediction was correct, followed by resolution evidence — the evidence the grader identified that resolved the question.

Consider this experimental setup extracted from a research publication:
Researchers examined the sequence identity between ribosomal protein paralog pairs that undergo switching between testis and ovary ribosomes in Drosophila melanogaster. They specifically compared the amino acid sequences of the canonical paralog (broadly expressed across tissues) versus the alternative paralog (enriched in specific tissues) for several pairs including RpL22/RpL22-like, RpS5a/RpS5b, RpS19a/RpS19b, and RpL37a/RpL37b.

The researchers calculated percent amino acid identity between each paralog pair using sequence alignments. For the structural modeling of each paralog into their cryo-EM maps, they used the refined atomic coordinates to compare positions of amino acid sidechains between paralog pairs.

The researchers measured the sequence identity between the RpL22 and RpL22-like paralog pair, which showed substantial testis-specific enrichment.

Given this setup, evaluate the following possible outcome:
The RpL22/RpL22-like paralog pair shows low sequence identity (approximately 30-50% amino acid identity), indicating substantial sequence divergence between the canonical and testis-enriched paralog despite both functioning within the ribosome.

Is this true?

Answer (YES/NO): YES